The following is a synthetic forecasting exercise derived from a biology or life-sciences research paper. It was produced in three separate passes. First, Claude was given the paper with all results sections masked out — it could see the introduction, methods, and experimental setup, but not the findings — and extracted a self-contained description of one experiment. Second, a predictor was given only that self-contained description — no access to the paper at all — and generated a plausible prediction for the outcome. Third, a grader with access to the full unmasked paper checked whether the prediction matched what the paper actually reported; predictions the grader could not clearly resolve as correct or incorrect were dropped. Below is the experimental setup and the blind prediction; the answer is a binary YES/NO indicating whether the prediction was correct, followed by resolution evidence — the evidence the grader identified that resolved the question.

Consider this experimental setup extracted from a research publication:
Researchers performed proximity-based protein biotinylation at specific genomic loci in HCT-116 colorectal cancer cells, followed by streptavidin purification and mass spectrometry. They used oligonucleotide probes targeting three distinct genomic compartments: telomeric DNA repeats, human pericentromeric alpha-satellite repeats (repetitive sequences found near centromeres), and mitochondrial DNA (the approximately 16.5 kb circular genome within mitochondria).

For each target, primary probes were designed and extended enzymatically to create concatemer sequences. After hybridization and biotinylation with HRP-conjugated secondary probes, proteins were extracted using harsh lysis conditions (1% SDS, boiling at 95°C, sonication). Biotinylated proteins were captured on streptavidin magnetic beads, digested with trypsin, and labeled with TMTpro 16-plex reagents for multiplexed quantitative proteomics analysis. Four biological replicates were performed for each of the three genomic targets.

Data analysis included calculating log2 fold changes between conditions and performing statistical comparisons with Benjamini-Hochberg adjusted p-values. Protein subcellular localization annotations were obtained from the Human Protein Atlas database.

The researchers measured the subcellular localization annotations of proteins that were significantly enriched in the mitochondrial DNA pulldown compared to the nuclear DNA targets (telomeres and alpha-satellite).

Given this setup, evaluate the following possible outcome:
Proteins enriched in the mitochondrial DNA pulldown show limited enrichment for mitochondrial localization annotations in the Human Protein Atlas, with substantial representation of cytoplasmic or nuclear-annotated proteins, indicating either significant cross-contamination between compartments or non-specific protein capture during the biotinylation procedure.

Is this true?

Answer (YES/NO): NO